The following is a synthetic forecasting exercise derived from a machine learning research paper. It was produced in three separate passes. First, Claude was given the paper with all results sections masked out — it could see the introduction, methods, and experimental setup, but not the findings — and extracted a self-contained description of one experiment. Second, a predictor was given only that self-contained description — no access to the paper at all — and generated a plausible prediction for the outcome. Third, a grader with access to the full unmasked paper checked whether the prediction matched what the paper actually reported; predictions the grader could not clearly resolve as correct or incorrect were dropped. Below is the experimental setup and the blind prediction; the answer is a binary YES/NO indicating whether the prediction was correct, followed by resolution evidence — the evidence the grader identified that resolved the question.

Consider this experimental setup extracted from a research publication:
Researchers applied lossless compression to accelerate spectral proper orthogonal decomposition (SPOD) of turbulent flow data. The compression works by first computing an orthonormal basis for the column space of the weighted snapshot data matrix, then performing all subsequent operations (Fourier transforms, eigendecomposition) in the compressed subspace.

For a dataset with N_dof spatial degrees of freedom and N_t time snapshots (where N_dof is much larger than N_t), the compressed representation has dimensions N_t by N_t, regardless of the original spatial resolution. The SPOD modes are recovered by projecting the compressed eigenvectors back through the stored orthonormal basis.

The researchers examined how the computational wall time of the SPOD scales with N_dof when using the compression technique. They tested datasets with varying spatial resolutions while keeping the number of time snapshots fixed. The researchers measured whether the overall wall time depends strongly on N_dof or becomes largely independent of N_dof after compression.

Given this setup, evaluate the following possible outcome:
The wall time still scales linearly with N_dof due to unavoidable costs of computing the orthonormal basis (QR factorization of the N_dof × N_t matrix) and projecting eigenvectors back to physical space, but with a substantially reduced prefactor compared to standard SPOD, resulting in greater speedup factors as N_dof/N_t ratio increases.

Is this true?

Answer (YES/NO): NO